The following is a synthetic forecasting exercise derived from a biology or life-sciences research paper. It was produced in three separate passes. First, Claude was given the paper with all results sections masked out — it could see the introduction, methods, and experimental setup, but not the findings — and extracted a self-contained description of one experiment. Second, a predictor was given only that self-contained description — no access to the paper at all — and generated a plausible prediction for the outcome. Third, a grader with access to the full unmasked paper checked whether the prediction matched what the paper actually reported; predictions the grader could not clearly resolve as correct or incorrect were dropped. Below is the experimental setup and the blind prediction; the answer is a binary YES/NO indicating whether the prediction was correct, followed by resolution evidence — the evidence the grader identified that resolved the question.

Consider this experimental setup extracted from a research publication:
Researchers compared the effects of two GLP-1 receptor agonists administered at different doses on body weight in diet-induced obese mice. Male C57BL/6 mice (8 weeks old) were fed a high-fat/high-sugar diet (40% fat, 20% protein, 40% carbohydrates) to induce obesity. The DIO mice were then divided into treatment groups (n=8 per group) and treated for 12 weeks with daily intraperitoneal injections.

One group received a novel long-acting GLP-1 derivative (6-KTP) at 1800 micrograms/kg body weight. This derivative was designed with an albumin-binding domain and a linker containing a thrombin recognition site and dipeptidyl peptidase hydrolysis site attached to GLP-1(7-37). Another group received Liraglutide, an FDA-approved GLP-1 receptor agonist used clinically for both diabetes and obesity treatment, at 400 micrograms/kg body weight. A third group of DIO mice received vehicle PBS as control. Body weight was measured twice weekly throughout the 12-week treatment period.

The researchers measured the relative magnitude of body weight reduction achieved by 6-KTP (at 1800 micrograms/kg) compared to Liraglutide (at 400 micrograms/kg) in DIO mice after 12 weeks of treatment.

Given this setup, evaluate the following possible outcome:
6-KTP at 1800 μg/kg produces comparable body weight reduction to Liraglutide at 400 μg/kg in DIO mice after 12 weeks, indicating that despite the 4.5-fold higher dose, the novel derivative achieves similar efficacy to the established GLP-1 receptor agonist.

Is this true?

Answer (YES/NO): YES